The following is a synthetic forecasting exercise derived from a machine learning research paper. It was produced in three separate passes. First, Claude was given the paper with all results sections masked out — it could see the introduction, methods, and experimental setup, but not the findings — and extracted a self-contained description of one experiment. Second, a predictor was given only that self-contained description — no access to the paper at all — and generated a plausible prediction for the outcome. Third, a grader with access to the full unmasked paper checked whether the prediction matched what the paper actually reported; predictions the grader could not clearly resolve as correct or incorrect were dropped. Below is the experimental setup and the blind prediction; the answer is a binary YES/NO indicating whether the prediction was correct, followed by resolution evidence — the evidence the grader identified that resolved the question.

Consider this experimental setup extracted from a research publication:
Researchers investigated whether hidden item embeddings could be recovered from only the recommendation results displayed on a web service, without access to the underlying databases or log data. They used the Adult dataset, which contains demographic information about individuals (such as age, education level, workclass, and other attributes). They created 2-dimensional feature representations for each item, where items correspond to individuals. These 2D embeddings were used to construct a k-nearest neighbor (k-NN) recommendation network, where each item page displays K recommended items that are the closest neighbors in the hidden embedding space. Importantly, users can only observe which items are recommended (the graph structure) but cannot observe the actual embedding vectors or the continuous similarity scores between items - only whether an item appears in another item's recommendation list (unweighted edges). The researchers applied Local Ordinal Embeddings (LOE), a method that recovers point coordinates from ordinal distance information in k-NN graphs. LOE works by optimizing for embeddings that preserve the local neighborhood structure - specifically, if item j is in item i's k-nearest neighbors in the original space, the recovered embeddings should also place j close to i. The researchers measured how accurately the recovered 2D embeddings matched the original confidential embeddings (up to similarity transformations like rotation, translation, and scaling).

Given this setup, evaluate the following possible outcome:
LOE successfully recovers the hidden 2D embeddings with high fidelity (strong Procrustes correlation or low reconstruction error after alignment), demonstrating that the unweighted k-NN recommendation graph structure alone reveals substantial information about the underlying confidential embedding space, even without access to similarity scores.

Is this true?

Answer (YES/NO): YES